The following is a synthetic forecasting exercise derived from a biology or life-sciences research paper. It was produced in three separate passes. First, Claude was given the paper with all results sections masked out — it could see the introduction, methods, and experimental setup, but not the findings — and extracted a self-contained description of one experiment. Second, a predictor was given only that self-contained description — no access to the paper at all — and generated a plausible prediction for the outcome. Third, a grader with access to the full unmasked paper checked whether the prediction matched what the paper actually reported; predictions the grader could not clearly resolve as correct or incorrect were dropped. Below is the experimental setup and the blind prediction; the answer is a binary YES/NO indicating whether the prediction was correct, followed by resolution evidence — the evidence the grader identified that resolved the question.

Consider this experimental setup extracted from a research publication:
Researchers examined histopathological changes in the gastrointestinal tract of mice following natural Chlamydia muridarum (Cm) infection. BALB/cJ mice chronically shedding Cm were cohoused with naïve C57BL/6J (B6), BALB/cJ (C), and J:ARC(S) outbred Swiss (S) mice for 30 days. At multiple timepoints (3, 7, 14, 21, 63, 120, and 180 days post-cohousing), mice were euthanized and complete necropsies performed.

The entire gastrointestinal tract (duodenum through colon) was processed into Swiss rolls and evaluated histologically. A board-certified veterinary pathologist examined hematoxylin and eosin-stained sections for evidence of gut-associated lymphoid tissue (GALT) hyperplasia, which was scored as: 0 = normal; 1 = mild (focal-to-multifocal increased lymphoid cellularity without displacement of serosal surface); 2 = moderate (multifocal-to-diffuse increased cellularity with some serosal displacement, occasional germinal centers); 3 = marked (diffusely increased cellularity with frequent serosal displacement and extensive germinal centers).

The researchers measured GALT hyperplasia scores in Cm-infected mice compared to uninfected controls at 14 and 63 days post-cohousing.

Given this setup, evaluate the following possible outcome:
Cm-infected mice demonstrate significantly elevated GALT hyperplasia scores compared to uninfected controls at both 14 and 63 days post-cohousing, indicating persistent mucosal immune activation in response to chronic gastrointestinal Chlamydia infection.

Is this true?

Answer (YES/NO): NO